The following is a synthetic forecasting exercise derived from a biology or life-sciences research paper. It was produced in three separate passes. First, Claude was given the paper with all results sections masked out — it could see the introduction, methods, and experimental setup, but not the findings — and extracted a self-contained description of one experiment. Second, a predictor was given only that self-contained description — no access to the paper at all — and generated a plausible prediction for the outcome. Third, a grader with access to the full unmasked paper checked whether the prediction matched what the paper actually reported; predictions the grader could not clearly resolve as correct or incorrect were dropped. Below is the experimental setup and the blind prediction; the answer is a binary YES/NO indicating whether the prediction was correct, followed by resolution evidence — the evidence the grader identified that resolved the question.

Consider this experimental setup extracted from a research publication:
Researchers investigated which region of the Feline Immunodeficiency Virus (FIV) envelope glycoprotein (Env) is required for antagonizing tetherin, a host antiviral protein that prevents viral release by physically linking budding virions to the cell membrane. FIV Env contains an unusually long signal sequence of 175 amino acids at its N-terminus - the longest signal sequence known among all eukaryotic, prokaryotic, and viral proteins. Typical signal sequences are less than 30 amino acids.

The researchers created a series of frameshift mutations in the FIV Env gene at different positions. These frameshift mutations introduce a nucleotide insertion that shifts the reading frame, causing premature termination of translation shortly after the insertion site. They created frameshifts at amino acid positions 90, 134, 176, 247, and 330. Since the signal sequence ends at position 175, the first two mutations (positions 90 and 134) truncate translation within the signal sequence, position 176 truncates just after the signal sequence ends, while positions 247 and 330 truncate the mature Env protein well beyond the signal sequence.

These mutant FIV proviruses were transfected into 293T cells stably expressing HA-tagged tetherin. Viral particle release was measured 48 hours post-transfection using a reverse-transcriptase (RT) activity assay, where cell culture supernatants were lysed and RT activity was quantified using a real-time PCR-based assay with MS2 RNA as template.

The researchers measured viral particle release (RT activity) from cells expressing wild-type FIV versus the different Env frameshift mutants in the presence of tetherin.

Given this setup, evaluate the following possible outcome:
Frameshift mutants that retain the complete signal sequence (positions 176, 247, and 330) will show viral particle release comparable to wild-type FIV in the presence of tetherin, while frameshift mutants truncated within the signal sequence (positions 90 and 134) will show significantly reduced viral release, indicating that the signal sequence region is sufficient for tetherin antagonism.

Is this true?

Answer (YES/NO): YES